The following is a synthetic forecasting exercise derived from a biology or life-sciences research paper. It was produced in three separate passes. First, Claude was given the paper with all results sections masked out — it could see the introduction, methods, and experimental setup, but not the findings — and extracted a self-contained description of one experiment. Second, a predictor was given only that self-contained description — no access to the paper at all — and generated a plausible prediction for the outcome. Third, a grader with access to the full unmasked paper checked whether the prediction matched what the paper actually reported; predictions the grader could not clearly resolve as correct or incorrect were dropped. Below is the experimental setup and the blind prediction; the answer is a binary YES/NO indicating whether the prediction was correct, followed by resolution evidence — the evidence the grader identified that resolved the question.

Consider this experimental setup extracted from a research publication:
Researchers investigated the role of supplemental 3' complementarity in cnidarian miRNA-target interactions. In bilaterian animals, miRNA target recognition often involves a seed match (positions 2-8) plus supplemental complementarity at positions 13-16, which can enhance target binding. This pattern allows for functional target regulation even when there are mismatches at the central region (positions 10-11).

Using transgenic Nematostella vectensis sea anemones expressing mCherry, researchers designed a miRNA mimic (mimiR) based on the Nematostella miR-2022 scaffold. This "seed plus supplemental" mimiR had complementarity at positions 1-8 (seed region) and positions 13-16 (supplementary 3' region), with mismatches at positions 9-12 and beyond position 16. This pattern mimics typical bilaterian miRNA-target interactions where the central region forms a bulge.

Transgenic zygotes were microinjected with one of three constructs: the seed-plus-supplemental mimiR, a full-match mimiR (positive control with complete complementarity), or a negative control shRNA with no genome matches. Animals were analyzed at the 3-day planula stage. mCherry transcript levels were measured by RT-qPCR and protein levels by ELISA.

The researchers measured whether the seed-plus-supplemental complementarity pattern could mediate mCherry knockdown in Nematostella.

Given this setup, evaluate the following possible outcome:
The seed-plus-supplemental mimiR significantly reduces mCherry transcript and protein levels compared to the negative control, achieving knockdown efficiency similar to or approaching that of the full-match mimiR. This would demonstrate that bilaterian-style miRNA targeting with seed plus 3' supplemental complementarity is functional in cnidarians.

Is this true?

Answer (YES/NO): NO